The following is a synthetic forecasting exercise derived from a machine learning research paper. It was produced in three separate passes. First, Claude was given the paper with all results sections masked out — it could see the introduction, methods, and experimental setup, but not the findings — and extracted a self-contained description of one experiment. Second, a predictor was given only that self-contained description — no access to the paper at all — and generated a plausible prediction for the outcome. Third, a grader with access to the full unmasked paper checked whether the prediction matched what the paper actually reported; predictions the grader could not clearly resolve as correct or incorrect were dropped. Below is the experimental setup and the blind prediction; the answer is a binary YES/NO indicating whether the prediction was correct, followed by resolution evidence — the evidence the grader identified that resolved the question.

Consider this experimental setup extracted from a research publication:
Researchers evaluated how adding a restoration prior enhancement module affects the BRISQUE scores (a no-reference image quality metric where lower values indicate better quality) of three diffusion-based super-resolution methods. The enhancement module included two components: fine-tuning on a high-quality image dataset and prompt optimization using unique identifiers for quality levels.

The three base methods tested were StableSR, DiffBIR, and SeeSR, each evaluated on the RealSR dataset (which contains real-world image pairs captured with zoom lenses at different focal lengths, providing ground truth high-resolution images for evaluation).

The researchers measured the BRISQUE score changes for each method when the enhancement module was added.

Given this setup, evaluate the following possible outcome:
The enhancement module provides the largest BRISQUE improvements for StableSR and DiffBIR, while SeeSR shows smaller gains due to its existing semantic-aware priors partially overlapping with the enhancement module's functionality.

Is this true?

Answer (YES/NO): NO